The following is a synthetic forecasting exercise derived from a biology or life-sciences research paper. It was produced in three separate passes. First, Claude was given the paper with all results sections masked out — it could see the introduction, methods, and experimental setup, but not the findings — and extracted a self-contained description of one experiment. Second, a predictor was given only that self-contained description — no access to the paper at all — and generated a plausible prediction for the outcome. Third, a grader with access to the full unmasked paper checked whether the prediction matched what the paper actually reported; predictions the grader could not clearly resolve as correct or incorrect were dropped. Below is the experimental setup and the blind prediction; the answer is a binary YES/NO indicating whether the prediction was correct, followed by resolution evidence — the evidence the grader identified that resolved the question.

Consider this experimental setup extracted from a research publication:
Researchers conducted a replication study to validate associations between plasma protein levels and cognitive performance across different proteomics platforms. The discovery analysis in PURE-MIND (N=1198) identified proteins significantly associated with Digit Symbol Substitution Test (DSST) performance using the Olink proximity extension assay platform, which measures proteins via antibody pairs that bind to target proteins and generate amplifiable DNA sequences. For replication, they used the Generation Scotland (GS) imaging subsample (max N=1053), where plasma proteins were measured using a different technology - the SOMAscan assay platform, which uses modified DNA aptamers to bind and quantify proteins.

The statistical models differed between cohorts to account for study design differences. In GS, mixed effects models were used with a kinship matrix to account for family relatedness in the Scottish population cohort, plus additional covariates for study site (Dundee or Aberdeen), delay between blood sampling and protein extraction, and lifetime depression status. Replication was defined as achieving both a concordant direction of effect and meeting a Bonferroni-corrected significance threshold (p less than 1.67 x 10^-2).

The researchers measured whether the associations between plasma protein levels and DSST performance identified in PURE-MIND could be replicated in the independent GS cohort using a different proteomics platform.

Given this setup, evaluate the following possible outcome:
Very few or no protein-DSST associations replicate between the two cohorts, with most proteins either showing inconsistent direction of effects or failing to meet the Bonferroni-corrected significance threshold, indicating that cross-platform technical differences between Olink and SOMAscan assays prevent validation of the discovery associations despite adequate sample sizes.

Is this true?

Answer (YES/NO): NO